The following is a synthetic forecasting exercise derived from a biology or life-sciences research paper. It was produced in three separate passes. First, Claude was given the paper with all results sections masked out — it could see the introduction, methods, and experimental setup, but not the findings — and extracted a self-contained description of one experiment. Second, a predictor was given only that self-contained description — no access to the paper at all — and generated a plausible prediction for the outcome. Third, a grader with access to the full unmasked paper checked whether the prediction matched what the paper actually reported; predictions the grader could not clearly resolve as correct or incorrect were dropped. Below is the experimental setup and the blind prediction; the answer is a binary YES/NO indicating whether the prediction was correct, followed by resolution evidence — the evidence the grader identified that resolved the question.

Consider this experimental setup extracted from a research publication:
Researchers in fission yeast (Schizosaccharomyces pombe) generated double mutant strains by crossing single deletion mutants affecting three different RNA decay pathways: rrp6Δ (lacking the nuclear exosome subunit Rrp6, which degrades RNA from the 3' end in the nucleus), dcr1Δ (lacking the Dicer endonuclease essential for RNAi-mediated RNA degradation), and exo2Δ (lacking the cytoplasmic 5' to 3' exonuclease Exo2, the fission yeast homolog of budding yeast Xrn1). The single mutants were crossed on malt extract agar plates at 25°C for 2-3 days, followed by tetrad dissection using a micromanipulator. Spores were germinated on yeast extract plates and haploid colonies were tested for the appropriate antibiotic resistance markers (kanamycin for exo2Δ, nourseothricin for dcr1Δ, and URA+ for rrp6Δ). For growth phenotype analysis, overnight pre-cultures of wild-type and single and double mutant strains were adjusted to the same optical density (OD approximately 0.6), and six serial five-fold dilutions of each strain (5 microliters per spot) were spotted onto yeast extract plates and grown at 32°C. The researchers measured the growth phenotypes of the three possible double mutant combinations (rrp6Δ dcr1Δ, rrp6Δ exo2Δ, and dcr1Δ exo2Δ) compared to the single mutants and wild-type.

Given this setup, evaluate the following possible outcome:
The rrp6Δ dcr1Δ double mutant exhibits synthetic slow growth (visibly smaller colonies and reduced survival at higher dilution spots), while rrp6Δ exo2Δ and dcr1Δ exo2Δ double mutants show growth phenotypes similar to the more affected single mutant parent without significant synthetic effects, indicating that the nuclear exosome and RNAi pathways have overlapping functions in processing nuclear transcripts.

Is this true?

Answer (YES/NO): NO